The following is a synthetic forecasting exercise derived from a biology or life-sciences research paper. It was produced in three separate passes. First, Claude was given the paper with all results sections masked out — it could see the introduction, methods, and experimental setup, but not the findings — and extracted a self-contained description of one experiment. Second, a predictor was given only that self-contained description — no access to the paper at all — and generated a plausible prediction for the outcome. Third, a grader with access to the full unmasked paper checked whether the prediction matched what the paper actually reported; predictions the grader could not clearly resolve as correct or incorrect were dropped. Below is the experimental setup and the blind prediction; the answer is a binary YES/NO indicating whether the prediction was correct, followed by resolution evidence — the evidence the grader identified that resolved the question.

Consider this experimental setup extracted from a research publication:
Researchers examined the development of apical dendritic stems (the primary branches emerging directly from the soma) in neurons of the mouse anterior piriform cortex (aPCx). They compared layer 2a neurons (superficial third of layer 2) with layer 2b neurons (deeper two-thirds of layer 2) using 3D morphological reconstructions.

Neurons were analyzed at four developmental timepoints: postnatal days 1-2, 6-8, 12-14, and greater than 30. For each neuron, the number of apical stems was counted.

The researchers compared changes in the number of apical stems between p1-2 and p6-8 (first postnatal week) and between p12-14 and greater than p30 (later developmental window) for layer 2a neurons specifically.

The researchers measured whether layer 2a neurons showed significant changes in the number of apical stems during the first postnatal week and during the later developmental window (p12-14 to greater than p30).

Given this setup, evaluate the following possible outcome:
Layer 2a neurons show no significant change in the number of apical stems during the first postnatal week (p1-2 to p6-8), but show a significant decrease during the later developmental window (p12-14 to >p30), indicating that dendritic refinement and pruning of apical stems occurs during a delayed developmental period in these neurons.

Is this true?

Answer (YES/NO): NO